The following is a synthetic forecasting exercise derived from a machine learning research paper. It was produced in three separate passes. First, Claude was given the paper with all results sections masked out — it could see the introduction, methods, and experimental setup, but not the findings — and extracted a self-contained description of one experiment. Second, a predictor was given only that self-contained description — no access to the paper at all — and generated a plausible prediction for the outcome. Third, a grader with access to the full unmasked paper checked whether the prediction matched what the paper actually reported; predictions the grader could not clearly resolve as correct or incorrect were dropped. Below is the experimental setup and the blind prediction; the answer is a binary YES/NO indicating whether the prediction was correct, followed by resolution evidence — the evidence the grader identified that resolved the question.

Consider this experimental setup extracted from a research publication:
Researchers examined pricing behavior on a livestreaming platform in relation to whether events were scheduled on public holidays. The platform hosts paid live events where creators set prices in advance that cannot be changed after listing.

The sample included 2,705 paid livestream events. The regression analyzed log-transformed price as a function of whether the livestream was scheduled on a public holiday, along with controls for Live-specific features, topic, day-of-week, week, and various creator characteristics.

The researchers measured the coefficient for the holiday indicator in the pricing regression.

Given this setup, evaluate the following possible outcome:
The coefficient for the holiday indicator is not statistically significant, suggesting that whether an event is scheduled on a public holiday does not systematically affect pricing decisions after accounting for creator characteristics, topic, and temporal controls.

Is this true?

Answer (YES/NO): NO